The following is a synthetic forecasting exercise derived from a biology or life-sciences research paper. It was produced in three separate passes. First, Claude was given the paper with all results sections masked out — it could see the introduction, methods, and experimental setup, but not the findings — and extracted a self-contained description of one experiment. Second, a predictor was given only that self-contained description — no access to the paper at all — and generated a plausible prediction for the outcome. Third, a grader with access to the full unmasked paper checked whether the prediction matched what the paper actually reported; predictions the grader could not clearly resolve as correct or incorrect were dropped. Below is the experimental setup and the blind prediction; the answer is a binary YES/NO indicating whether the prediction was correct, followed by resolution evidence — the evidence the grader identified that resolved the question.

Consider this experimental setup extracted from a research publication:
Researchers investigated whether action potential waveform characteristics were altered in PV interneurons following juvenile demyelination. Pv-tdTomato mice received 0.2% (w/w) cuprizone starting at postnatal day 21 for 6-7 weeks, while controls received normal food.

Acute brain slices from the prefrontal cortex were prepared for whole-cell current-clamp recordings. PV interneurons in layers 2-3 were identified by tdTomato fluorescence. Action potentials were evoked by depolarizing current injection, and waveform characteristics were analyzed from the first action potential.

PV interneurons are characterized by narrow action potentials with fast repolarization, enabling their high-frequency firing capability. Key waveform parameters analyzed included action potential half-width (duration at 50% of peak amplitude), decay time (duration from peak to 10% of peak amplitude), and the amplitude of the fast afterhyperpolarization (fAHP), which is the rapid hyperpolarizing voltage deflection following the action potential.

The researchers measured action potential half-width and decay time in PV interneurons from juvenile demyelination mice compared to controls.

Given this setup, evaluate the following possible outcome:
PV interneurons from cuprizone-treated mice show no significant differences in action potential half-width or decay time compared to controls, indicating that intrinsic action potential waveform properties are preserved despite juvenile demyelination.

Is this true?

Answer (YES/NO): NO